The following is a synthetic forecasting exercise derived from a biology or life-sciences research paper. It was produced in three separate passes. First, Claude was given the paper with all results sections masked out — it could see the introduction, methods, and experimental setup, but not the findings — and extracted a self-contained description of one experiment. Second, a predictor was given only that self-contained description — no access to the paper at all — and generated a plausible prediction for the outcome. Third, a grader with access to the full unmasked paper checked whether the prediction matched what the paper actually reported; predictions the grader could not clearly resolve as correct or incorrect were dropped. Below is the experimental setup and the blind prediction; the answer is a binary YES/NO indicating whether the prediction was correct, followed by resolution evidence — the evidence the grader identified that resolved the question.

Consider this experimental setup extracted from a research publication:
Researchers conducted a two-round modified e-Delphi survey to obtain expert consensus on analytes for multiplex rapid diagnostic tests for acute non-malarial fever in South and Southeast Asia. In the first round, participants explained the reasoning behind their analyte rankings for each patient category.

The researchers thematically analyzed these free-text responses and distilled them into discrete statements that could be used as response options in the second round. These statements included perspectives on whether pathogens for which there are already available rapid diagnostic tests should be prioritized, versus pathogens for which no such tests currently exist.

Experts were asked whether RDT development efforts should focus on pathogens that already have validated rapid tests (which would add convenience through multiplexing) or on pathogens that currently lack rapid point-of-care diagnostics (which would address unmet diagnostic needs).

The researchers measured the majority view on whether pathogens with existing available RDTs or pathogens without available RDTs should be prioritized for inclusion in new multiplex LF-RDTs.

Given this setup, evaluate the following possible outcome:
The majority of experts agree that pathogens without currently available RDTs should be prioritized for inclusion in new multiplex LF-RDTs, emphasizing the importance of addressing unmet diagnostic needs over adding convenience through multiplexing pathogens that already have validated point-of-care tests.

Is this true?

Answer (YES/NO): YES